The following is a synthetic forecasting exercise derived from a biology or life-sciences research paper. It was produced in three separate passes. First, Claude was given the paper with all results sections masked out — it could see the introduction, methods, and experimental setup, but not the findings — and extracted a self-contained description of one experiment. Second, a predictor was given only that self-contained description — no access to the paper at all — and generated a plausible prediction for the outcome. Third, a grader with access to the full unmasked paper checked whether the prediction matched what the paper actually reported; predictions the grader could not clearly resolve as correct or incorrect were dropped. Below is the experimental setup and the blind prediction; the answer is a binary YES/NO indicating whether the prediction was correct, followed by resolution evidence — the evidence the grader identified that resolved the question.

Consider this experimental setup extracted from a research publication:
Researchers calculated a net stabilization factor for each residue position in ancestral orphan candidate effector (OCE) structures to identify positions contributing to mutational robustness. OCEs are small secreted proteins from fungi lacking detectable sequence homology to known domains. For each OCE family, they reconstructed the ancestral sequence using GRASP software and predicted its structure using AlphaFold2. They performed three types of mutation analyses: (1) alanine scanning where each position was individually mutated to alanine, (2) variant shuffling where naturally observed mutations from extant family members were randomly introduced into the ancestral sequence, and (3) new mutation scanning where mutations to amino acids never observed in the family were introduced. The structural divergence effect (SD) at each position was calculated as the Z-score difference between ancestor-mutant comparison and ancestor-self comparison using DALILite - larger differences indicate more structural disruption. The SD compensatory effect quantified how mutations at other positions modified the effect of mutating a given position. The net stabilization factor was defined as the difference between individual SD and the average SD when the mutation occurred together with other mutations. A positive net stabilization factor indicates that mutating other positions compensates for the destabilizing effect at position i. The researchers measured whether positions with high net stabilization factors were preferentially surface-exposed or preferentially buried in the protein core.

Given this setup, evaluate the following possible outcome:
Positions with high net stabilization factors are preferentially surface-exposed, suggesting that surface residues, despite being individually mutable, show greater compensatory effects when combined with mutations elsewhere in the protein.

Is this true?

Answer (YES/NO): YES